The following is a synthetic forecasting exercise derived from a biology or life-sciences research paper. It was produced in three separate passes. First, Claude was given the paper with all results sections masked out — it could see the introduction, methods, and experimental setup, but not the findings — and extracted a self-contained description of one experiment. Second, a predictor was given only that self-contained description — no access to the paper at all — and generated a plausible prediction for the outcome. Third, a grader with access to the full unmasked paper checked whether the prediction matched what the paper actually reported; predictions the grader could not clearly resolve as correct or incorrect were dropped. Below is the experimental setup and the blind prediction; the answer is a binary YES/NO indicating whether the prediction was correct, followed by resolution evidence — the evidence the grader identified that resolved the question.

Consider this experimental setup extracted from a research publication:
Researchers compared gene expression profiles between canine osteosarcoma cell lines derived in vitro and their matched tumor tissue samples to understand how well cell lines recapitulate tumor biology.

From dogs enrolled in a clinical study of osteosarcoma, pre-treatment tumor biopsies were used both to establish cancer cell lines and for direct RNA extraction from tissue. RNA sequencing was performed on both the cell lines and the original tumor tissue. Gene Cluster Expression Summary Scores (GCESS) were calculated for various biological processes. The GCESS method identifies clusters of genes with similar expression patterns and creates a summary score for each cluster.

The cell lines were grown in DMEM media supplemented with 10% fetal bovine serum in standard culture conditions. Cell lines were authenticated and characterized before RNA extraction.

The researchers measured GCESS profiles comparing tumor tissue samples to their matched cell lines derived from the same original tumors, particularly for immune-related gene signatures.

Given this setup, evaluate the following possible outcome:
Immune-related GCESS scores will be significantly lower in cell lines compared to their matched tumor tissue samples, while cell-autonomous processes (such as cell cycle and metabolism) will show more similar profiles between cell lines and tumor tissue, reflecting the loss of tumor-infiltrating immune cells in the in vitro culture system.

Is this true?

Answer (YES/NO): YES